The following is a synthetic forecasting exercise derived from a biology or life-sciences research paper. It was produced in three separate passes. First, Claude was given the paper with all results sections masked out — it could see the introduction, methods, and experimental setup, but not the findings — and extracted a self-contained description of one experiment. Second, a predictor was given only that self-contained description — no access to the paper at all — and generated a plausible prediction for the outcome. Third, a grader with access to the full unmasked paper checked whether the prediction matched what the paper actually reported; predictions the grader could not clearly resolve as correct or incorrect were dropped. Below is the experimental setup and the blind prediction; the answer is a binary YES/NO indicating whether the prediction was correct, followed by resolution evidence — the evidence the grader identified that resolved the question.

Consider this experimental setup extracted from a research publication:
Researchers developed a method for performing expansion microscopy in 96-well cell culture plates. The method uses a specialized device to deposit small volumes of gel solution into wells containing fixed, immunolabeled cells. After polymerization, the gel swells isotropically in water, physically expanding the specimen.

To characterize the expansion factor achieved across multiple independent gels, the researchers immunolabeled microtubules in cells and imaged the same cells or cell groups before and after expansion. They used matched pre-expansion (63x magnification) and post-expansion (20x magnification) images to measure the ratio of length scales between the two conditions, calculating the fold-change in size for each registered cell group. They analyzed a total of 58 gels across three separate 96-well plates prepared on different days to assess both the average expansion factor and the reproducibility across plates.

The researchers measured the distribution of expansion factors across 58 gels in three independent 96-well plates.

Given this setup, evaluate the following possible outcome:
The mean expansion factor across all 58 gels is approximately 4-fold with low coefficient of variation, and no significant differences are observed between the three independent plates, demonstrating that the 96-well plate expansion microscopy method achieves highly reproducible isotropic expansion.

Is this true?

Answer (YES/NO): NO